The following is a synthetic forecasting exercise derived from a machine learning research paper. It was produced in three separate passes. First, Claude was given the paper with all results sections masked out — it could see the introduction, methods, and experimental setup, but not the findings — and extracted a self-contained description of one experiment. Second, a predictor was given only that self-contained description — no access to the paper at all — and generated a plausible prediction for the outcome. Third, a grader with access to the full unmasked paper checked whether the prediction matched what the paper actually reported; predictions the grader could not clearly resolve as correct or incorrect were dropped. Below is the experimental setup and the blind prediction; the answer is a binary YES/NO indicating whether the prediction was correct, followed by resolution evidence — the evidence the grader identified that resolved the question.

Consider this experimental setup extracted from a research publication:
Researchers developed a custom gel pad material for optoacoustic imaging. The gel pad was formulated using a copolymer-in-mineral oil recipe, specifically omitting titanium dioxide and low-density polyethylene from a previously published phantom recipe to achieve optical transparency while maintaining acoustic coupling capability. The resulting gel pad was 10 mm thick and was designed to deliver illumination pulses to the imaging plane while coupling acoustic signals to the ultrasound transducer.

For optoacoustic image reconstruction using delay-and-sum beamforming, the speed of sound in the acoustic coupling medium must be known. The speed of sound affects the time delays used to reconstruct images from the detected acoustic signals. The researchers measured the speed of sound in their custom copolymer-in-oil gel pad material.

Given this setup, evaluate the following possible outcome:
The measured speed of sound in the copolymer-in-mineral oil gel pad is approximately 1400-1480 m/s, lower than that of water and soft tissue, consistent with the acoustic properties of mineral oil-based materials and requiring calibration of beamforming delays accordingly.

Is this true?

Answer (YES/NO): YES